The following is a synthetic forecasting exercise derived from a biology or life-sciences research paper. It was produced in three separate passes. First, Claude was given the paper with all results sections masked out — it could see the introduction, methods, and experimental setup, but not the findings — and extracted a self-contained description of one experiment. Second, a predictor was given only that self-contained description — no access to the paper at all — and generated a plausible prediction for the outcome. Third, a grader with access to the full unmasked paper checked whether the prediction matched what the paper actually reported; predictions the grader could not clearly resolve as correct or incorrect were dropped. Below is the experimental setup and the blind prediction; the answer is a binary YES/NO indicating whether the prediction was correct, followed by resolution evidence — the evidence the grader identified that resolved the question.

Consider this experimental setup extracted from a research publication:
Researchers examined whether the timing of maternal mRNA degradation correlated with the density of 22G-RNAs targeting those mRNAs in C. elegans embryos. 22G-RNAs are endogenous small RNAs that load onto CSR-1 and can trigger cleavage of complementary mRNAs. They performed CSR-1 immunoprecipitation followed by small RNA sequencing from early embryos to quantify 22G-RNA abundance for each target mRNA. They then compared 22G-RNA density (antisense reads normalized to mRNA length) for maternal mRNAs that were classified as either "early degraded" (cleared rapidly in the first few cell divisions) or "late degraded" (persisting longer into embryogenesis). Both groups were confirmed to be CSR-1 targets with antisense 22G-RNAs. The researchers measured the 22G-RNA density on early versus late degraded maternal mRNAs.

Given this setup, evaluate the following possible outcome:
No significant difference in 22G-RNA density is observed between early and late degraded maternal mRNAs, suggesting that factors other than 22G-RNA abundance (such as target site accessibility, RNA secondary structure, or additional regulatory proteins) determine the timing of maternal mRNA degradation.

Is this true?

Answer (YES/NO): NO